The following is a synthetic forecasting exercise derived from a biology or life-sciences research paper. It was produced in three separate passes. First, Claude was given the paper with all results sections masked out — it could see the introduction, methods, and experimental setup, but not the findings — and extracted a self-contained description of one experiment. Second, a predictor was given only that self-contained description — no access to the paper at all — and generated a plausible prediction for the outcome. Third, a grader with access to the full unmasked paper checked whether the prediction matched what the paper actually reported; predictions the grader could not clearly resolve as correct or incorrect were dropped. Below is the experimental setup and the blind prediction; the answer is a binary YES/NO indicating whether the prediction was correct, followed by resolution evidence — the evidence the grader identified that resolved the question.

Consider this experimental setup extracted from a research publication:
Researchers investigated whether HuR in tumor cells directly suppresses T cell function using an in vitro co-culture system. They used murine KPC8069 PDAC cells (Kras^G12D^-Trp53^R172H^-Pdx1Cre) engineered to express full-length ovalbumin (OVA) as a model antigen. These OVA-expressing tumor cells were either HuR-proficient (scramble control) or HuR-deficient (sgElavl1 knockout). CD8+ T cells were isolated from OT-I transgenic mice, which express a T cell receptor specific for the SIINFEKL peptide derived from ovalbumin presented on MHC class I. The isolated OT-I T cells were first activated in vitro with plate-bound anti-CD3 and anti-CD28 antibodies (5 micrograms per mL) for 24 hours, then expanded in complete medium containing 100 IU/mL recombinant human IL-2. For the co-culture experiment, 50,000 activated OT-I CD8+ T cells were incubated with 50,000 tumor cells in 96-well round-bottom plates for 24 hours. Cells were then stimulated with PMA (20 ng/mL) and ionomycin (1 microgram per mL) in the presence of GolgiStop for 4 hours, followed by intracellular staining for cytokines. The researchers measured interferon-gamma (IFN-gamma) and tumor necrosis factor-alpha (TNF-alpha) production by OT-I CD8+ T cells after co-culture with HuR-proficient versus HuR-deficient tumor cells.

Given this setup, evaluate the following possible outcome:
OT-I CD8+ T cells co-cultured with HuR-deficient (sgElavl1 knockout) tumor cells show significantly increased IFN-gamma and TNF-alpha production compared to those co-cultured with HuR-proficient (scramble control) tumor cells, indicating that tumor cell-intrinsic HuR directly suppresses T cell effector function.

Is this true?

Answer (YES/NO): YES